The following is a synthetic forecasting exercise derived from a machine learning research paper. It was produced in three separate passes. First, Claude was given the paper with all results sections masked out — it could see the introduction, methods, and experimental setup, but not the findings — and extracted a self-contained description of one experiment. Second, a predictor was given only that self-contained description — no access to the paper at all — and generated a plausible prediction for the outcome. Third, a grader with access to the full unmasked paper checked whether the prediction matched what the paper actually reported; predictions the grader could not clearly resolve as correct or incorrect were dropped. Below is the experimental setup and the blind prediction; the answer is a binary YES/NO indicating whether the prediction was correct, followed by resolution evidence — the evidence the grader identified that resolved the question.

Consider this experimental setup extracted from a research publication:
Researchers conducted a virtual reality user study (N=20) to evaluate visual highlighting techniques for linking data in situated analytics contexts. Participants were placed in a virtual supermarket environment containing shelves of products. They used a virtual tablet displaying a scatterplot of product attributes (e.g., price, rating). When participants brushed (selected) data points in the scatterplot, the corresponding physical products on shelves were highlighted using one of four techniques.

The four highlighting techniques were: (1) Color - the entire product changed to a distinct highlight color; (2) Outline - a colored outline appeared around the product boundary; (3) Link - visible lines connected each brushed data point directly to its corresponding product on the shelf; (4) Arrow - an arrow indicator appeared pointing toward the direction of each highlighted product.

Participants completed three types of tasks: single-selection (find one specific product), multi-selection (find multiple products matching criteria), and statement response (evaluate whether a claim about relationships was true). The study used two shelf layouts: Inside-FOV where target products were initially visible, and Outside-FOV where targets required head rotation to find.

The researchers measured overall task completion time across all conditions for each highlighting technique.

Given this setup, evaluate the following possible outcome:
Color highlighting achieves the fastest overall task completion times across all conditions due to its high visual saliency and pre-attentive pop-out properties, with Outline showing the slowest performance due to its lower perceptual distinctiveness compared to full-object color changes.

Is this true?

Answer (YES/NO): NO